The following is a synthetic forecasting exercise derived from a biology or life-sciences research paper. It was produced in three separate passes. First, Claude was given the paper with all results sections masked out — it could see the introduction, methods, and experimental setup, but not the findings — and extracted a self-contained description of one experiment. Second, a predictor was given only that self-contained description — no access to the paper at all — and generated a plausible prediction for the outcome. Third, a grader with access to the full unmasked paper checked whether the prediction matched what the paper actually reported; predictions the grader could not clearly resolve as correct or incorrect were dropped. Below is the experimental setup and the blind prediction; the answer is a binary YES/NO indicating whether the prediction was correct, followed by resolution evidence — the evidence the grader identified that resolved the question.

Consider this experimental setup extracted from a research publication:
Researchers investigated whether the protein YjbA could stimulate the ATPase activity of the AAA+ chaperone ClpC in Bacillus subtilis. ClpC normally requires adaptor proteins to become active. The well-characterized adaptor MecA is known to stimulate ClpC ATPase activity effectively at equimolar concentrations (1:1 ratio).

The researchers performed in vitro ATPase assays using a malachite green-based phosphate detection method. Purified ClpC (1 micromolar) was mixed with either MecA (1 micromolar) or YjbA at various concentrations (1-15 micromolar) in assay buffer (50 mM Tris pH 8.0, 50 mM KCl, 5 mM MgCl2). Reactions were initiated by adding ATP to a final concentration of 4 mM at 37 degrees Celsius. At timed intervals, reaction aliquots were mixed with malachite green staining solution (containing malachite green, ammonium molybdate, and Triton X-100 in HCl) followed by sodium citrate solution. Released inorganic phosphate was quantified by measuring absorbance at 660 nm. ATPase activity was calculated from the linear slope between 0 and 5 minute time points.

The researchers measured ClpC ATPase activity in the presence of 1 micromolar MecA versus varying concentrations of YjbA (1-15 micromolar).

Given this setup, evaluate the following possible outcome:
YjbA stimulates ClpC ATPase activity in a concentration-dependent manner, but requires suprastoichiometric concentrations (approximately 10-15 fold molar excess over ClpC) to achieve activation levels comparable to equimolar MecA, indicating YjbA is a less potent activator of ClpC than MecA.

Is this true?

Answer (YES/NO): NO